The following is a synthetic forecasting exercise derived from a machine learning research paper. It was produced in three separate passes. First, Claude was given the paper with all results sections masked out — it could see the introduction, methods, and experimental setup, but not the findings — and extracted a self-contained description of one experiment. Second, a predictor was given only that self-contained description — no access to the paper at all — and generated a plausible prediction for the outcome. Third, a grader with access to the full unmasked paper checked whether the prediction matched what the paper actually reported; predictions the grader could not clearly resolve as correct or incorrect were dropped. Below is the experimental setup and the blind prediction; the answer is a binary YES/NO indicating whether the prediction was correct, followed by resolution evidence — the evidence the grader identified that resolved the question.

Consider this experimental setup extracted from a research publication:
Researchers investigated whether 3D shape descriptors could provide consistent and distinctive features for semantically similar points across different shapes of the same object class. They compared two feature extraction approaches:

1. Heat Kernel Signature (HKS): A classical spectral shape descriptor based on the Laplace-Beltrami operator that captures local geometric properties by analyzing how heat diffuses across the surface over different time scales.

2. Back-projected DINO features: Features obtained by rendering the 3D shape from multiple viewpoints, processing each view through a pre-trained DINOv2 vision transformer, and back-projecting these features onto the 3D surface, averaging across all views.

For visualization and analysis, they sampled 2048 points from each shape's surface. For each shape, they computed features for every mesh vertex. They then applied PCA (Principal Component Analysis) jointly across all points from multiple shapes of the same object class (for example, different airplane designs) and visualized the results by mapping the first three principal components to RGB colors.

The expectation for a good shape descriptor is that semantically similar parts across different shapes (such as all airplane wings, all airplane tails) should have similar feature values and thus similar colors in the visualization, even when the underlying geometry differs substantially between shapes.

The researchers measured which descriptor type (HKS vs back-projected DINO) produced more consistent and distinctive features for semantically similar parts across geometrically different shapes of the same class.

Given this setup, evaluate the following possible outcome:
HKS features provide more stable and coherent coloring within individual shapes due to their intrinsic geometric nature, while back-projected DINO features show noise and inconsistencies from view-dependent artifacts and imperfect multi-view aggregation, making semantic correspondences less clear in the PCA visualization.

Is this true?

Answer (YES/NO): NO